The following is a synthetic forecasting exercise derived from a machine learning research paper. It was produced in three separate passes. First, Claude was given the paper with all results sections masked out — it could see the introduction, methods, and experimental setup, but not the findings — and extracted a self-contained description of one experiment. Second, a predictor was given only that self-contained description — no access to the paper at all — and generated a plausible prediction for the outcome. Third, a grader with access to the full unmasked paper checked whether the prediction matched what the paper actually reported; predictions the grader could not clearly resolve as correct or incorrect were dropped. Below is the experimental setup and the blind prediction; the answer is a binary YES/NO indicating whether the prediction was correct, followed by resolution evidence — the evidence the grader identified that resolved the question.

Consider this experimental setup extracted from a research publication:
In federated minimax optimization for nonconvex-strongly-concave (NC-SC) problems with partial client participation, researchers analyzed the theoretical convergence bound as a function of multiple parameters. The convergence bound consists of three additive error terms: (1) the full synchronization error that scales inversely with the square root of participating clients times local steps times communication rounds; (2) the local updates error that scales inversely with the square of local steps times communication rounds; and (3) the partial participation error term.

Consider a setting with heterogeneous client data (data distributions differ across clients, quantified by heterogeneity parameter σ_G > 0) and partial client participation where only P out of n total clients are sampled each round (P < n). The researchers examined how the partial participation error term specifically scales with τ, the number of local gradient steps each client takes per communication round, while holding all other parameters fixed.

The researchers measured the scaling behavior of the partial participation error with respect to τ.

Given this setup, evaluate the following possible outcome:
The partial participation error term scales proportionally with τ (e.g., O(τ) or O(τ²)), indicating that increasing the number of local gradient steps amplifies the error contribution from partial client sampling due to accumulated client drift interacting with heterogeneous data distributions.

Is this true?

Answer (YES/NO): NO